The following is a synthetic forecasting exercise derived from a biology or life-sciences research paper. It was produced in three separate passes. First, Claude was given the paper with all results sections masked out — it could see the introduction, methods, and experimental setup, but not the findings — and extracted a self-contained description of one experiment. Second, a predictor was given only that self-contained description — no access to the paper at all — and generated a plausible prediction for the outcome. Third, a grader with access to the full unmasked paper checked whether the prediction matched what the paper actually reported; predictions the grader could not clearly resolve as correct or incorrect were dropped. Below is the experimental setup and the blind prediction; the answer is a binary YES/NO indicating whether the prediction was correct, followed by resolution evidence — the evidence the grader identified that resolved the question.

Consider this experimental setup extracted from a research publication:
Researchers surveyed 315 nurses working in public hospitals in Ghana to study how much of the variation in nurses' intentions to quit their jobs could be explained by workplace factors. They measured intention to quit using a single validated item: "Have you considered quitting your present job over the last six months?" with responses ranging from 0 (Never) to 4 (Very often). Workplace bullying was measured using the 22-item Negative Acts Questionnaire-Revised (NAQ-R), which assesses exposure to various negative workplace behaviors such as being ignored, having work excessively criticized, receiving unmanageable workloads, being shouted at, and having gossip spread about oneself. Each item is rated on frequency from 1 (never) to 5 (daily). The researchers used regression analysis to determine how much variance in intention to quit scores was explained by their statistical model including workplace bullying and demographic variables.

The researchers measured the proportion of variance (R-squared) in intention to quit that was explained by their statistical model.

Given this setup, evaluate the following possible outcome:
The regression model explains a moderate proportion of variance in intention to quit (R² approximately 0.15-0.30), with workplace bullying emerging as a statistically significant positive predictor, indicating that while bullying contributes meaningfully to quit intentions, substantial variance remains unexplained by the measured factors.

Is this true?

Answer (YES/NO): YES